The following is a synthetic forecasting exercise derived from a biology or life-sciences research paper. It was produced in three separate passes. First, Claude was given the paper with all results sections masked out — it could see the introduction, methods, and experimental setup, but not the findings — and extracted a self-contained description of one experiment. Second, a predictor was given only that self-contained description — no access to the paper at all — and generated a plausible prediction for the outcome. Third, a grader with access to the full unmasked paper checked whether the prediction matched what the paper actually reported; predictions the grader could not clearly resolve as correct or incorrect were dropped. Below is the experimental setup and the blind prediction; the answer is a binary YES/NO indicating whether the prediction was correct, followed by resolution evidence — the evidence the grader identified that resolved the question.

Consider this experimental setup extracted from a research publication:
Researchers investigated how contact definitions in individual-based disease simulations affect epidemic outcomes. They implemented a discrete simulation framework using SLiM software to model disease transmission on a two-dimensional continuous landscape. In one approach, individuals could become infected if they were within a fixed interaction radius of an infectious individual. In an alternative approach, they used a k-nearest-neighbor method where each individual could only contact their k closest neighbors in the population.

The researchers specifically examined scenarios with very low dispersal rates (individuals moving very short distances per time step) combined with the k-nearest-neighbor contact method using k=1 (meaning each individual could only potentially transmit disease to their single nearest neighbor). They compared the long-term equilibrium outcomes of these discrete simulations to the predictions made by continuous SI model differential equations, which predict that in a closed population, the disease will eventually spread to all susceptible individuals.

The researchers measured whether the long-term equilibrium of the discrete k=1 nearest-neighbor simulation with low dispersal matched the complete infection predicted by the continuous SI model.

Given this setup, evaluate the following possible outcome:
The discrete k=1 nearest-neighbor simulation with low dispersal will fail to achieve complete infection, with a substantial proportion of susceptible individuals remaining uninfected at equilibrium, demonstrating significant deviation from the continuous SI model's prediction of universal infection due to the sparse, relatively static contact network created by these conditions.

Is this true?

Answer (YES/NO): YES